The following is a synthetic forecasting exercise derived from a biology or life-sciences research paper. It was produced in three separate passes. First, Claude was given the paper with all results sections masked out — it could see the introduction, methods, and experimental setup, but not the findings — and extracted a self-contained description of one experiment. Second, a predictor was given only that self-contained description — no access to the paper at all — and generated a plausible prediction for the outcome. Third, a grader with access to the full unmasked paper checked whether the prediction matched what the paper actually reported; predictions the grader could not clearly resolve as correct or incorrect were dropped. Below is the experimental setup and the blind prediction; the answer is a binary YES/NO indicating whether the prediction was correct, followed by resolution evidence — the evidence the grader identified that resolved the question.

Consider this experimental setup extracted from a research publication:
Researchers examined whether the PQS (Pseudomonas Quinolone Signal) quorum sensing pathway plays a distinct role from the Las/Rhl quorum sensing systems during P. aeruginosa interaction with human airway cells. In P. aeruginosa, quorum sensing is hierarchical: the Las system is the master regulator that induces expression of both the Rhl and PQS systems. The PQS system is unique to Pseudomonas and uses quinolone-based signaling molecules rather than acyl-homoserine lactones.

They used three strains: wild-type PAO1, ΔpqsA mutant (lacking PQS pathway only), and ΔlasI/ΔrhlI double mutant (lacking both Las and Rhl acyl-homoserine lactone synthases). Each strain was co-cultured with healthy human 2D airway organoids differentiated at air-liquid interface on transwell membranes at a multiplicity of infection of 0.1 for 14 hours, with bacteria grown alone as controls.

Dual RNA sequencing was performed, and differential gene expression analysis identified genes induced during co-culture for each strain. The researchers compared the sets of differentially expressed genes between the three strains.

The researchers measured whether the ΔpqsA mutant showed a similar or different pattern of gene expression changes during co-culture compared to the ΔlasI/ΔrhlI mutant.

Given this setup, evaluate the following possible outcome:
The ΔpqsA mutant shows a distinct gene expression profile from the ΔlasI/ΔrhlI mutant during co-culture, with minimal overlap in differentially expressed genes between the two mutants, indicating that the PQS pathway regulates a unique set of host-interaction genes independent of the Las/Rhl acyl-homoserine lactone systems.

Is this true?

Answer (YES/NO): NO